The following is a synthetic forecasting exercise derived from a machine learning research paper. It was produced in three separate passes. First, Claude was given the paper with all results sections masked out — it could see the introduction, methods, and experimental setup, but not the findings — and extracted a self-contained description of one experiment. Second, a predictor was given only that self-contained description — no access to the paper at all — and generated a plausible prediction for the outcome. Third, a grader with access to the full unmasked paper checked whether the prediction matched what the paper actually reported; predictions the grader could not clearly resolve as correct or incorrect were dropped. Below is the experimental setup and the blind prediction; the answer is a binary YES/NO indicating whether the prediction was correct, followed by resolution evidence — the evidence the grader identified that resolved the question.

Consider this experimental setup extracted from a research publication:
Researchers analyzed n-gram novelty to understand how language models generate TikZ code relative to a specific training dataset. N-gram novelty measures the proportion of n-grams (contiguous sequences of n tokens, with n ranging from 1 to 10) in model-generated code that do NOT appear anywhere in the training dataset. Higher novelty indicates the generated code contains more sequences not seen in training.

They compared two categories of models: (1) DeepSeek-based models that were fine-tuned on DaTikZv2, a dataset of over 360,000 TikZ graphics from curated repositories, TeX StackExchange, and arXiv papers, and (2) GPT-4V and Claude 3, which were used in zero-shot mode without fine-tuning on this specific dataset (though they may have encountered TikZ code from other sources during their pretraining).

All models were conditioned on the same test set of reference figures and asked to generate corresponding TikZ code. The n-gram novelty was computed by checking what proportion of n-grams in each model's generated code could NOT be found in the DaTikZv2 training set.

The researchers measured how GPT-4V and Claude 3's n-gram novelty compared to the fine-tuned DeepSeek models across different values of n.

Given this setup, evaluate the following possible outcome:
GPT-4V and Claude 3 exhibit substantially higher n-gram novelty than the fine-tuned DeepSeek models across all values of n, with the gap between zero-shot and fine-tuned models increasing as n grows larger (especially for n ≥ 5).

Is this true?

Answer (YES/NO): NO